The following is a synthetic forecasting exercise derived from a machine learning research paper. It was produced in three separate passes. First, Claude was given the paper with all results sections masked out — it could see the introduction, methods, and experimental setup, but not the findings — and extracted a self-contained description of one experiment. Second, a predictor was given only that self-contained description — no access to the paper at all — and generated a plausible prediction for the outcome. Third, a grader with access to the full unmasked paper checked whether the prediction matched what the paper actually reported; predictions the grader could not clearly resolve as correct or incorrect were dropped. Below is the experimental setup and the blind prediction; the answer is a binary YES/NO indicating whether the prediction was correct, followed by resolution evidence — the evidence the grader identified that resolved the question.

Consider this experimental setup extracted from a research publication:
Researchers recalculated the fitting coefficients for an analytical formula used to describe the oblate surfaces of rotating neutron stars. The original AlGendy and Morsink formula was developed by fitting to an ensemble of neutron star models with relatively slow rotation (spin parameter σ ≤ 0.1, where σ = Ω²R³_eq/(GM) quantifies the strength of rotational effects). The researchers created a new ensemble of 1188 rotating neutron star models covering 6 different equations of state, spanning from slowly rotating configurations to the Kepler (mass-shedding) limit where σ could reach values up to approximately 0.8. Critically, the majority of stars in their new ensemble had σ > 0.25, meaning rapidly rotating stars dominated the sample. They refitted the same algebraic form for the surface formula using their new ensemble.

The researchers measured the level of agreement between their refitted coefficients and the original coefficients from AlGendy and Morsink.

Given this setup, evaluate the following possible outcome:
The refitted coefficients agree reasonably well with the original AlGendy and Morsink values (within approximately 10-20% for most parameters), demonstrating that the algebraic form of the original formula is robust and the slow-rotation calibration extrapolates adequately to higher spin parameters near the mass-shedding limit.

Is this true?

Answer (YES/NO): NO